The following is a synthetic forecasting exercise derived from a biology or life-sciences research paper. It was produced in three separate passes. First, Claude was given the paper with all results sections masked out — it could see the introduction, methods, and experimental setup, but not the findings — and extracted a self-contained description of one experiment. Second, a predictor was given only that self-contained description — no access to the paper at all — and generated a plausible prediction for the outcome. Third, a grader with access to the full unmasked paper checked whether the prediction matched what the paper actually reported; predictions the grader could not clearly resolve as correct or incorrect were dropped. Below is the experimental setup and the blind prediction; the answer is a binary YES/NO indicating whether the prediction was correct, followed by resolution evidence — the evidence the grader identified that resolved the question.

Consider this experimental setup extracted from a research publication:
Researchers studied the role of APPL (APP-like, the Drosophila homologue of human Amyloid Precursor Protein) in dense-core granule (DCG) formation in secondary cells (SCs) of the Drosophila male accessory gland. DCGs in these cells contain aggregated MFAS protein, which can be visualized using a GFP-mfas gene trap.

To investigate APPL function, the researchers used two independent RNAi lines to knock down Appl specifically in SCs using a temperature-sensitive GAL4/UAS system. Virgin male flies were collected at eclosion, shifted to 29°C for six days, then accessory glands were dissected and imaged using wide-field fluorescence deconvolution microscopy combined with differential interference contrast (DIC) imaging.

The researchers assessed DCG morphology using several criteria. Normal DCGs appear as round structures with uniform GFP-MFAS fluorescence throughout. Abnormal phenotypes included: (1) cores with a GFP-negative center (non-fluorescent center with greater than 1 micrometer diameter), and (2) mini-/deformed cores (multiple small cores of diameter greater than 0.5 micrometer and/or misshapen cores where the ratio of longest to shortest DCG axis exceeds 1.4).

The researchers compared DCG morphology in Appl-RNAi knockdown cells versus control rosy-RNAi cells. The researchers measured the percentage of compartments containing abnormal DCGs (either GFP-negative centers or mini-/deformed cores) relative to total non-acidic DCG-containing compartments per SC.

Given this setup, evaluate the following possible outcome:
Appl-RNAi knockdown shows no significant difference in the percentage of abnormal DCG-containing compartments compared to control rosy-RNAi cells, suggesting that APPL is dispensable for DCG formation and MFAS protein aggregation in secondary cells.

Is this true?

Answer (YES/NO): NO